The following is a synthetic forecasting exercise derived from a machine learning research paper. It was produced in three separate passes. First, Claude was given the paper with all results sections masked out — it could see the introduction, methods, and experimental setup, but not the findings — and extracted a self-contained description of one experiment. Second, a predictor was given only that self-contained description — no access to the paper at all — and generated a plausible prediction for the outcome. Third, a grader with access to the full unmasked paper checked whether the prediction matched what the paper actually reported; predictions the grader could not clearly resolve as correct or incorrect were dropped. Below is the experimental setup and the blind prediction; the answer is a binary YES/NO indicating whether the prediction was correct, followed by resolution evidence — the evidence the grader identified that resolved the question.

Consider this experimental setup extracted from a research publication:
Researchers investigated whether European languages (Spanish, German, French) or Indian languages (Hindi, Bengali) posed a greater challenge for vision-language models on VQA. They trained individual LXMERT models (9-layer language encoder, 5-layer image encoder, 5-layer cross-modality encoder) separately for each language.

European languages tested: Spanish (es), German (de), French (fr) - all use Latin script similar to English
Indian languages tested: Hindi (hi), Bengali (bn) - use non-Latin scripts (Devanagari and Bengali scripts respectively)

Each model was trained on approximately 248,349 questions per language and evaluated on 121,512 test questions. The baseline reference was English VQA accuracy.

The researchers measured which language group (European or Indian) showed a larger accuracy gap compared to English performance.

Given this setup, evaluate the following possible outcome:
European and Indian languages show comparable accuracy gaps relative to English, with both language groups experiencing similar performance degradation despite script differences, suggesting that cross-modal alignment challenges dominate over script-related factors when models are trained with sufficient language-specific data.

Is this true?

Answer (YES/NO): NO